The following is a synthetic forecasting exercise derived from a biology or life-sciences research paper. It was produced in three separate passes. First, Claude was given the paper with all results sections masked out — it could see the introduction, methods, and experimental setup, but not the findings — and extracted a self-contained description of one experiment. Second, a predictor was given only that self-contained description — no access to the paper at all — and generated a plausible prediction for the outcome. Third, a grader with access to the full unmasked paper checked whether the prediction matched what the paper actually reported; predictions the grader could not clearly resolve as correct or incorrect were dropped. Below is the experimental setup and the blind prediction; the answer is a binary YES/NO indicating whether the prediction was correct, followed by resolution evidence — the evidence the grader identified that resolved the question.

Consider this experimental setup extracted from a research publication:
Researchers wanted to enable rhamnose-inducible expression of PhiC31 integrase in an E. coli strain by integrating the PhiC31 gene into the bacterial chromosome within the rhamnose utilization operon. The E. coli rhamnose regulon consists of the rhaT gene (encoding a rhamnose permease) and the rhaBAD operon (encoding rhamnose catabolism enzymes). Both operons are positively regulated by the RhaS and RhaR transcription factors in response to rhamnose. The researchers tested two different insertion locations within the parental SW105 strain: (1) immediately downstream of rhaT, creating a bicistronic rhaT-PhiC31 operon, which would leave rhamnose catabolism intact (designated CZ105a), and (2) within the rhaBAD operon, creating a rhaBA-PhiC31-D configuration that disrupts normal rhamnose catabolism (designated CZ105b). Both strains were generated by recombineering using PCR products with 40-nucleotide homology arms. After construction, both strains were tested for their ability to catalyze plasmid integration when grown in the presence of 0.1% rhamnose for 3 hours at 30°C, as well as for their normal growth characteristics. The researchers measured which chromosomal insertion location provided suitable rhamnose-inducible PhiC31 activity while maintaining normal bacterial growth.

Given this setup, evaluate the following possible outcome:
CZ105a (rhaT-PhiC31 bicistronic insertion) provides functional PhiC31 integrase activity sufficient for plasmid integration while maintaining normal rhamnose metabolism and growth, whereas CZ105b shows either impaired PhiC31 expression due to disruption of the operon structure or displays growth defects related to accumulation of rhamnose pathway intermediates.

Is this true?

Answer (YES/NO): NO